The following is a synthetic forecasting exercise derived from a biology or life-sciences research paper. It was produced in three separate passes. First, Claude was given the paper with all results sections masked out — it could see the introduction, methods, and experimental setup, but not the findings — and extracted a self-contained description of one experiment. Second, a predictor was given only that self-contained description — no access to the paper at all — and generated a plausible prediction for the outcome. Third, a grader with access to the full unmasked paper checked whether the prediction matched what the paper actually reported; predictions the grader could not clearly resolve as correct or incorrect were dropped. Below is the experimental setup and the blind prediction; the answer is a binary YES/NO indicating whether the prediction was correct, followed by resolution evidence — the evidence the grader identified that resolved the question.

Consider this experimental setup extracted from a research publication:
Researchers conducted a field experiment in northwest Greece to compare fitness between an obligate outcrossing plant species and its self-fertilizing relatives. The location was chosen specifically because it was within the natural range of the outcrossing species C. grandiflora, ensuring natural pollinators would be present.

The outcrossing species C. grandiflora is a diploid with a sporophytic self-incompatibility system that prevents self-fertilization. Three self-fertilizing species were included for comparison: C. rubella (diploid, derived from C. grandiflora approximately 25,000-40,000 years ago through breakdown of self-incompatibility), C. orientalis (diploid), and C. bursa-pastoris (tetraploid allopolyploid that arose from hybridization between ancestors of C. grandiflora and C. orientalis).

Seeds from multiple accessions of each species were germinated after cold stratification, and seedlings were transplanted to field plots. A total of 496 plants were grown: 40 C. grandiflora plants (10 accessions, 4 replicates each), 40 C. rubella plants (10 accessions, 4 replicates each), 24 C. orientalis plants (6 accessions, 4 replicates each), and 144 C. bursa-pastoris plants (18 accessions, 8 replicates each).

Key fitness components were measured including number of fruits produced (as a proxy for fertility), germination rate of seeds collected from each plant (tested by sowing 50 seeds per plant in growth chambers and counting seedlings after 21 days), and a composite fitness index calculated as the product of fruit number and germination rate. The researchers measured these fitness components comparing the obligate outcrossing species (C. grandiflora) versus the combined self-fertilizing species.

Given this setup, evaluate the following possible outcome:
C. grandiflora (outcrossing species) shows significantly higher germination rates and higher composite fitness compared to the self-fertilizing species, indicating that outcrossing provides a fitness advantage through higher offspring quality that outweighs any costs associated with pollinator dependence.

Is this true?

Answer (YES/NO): YES